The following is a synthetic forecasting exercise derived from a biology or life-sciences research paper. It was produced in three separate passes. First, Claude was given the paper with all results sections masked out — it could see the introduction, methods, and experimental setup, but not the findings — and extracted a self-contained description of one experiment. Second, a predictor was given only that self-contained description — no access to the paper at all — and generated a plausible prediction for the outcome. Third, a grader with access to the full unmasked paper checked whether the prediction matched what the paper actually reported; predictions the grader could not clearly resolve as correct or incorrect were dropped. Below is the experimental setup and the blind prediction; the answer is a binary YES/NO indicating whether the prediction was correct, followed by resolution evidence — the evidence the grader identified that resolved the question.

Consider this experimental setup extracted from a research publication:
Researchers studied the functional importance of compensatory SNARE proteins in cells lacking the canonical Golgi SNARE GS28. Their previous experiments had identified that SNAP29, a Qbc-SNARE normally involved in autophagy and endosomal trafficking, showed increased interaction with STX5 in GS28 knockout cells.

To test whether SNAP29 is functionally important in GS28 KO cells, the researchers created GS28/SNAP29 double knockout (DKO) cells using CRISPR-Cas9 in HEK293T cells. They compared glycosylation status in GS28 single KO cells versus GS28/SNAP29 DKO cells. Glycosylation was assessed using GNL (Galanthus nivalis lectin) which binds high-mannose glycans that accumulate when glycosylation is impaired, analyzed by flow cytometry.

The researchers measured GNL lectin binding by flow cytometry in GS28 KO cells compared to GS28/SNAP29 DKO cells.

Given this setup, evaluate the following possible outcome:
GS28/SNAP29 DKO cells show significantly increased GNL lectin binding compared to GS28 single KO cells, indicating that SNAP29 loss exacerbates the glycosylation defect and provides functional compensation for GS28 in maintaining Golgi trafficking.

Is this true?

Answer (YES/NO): YES